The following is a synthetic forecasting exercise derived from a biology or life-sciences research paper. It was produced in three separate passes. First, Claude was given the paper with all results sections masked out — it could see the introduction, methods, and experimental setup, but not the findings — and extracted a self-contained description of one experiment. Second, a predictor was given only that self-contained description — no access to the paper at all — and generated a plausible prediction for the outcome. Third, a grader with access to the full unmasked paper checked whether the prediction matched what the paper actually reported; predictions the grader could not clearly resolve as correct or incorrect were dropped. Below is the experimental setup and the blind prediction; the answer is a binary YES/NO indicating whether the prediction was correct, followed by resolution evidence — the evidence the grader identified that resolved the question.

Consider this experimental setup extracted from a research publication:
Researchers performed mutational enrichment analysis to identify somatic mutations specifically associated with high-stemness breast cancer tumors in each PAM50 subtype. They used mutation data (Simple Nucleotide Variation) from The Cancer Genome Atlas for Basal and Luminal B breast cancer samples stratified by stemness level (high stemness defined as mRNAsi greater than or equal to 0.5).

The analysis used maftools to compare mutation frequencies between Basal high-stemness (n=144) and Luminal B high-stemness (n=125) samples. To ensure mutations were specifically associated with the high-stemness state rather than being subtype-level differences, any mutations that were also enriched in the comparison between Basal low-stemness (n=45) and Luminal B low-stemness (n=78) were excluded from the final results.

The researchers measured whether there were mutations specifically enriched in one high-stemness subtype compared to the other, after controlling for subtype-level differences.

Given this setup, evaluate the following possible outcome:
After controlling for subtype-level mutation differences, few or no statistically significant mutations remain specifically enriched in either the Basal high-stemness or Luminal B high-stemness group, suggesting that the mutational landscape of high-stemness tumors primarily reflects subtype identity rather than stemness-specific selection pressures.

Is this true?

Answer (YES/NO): YES